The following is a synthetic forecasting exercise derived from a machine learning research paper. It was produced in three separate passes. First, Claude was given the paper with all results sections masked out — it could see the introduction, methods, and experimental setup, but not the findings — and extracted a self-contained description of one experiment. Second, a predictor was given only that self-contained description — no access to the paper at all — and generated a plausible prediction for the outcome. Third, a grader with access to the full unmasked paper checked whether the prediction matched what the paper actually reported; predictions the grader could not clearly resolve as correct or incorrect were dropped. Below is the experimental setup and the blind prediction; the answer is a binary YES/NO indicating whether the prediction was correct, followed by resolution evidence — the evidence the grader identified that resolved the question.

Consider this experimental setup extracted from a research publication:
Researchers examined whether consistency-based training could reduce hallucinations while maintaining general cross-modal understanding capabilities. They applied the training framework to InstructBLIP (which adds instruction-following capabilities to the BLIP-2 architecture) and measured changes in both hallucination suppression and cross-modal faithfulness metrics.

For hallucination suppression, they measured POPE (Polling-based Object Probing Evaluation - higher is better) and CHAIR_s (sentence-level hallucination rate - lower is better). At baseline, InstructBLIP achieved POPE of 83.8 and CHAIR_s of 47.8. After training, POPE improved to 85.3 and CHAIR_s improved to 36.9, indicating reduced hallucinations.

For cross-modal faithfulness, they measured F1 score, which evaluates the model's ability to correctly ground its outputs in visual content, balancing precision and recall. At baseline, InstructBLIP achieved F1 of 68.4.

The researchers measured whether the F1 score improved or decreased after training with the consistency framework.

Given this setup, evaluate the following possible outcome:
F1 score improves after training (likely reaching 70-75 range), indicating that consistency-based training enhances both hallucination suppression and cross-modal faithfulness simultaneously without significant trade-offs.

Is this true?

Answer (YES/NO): NO